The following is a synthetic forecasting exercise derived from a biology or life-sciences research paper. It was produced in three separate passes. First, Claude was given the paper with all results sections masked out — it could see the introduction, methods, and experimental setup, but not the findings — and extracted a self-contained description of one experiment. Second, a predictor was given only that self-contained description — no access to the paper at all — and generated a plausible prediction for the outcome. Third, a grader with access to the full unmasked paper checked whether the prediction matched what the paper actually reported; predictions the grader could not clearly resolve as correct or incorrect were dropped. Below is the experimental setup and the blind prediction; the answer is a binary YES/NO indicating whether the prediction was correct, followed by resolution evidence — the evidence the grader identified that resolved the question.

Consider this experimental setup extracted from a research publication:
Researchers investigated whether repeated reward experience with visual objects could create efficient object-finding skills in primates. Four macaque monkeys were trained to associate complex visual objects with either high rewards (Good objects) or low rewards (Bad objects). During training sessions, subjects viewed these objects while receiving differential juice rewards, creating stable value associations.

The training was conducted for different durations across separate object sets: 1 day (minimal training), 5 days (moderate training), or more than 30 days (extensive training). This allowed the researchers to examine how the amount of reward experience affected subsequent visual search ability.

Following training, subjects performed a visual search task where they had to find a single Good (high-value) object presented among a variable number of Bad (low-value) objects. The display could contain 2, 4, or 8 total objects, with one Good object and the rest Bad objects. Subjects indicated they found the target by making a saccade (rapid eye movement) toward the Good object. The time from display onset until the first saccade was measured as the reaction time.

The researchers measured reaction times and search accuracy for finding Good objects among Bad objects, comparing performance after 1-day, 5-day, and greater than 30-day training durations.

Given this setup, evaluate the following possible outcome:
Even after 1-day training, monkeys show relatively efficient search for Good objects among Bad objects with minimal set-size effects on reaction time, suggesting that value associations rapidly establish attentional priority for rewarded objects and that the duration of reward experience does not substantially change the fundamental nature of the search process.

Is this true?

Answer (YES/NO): NO